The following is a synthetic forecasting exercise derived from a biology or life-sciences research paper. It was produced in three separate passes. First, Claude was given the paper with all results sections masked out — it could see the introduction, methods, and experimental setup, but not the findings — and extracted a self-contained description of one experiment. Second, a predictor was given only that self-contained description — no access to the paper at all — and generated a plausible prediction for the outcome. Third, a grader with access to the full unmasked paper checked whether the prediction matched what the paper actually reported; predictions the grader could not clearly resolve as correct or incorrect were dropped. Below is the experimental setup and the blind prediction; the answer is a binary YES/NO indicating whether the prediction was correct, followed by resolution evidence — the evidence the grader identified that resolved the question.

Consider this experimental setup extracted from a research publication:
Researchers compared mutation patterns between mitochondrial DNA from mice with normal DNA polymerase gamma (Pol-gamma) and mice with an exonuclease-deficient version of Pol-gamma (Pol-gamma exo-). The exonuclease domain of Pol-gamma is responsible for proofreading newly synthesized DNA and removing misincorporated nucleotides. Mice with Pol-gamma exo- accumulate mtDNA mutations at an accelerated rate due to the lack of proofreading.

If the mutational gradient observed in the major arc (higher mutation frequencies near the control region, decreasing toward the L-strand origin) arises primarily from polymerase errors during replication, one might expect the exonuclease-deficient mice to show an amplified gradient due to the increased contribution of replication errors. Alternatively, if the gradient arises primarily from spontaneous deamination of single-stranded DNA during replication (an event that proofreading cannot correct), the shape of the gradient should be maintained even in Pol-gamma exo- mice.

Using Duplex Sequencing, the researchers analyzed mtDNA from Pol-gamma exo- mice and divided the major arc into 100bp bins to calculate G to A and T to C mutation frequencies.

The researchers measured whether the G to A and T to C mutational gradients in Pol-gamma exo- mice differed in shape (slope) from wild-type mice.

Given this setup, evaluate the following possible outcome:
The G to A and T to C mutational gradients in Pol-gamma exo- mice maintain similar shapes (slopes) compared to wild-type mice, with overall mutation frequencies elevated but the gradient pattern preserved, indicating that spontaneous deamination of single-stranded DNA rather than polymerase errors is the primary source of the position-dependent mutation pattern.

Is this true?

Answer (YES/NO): NO